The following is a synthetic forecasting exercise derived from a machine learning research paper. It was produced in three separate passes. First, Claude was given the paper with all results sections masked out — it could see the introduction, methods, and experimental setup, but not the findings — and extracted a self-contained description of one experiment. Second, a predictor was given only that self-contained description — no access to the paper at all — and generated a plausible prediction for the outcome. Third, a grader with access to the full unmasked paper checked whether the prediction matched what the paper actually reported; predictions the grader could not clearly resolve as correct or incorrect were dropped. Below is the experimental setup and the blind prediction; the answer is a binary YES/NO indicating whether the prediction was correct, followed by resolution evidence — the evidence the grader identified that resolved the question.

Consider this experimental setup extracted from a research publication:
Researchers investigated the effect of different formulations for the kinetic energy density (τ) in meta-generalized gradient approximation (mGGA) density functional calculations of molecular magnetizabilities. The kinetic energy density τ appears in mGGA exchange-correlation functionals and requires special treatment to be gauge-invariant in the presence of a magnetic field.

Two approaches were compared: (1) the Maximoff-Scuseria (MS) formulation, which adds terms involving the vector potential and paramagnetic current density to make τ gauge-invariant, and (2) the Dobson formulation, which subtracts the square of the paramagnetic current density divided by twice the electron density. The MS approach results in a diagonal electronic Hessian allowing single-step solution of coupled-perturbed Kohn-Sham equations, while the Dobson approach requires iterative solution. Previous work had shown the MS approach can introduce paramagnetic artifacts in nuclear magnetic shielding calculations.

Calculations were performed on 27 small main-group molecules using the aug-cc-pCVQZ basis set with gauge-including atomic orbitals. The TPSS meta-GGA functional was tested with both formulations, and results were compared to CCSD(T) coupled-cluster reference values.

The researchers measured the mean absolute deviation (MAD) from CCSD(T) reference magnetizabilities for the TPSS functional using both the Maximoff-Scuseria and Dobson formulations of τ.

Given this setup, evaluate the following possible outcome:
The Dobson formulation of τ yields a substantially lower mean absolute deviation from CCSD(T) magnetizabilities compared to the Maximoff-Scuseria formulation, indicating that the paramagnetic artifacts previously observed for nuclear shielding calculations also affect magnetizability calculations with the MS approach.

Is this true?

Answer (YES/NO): NO